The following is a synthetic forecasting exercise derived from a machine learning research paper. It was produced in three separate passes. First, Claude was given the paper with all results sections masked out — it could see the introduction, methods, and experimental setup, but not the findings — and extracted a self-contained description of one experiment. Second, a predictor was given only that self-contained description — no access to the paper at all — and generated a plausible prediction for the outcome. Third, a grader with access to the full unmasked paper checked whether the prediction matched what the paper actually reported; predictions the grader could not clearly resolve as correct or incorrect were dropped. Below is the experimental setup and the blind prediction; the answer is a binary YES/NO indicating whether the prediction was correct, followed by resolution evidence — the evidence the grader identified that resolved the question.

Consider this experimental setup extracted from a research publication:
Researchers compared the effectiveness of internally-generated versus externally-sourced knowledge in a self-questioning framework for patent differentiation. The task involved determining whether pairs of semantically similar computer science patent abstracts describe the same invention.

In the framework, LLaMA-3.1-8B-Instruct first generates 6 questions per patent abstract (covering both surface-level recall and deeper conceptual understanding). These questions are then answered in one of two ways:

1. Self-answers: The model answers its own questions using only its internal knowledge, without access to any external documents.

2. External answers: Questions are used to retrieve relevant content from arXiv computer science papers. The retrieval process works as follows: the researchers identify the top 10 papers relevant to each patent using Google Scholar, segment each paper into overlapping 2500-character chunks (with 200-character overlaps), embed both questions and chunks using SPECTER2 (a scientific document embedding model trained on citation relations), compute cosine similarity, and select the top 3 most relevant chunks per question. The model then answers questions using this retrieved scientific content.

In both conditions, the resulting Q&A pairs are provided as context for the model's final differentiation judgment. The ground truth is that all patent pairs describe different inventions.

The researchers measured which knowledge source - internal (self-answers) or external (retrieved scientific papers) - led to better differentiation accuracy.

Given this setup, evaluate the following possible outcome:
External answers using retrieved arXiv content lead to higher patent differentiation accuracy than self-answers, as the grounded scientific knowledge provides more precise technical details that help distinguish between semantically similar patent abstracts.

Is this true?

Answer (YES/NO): YES